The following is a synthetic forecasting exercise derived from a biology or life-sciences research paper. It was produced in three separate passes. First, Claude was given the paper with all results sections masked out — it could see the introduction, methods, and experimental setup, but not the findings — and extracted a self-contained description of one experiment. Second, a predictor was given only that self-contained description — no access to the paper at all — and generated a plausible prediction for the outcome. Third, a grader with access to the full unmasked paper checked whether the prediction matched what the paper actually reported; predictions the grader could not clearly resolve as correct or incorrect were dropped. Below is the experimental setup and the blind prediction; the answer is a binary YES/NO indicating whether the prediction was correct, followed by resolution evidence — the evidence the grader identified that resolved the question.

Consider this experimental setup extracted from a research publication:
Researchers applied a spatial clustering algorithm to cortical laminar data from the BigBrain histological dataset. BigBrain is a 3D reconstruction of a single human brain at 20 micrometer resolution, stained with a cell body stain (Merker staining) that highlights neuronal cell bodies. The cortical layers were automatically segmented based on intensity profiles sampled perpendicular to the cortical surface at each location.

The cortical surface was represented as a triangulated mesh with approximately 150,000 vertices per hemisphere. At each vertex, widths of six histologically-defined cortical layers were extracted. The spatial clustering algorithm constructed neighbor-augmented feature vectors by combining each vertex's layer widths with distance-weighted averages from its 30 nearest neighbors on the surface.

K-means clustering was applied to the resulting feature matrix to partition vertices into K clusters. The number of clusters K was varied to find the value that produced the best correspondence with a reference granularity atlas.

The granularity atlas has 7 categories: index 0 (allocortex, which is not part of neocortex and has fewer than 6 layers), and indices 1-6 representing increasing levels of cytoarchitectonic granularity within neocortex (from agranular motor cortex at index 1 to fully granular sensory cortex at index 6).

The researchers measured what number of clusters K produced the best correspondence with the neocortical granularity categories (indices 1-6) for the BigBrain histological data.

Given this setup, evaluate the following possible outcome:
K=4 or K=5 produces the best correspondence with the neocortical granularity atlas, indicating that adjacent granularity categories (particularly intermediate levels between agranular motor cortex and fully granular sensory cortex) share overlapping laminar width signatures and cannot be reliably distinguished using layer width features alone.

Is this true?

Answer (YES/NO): NO